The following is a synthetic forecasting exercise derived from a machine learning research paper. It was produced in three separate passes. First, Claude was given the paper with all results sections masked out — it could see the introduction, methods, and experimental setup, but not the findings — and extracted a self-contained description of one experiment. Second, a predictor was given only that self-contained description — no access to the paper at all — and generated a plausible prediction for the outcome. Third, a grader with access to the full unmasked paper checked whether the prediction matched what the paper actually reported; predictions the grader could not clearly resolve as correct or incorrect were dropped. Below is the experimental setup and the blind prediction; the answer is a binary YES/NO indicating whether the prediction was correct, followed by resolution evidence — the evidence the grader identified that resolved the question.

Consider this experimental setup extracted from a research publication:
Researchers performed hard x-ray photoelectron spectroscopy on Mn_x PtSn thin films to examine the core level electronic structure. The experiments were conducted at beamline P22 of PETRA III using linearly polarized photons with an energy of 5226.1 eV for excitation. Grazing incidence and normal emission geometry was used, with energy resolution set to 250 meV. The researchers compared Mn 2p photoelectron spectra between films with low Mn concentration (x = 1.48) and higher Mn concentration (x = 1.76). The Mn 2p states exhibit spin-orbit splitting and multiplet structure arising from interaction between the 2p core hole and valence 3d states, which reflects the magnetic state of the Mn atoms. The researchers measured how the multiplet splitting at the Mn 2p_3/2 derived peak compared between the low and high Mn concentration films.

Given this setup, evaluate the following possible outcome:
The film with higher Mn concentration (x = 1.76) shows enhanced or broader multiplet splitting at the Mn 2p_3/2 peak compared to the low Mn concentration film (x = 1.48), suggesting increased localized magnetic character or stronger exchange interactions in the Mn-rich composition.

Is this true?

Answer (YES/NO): NO